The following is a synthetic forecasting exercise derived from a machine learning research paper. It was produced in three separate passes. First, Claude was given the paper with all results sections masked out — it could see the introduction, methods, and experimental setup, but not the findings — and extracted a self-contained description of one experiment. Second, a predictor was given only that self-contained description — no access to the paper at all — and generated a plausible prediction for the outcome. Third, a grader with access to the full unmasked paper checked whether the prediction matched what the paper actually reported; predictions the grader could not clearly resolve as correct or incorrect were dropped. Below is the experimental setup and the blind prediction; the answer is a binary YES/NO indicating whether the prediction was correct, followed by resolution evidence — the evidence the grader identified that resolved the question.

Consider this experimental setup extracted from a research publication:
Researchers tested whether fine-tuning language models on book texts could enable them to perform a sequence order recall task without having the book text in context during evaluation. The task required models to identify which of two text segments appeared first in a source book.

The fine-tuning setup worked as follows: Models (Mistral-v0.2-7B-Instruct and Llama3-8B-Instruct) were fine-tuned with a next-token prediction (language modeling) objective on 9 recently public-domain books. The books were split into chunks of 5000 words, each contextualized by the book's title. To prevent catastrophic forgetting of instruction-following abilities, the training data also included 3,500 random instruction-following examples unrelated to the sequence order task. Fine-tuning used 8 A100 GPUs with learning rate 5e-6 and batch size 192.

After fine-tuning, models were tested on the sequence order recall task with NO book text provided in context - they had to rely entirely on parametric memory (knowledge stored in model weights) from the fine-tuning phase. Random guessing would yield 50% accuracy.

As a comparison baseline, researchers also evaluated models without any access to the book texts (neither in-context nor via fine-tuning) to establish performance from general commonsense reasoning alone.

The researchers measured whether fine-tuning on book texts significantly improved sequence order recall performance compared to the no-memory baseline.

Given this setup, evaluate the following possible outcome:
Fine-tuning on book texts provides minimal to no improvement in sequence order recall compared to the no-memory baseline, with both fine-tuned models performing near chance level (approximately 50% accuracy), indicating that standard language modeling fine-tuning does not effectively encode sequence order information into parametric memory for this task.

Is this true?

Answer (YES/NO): YES